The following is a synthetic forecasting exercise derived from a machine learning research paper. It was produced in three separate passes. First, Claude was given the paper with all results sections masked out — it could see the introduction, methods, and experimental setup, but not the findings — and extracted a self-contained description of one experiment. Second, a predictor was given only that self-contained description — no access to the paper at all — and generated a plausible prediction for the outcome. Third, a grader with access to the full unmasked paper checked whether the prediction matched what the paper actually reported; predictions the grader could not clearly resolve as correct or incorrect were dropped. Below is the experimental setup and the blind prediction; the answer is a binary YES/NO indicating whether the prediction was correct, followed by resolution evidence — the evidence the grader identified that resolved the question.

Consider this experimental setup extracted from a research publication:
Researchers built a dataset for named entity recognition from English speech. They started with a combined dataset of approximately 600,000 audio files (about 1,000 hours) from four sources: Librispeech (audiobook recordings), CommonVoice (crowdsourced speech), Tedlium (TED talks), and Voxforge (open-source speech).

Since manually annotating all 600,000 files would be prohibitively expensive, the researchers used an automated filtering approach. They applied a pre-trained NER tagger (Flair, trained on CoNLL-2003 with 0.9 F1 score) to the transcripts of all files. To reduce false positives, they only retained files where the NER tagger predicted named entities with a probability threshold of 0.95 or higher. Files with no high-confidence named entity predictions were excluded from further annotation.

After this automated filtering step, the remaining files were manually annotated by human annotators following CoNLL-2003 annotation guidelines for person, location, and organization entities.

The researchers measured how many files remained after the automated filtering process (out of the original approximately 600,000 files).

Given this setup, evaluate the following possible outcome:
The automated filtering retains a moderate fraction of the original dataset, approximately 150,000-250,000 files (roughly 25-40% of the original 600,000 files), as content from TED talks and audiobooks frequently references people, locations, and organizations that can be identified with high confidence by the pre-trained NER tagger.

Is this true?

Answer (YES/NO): NO